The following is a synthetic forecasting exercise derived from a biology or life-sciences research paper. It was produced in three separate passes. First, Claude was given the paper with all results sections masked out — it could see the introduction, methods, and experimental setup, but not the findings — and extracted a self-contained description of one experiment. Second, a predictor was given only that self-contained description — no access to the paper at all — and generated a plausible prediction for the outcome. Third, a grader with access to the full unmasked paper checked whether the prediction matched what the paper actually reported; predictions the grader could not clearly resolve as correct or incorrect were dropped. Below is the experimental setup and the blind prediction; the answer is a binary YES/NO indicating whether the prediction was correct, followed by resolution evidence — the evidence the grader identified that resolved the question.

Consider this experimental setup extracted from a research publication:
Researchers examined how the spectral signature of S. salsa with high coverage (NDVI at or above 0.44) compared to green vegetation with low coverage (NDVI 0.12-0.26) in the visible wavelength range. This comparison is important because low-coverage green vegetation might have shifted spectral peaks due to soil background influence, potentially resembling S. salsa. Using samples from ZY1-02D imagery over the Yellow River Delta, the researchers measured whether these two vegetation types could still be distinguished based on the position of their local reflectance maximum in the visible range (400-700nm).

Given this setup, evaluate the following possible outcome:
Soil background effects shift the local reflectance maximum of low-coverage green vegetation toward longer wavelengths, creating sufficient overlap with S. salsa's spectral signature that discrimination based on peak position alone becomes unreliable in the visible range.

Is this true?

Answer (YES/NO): NO